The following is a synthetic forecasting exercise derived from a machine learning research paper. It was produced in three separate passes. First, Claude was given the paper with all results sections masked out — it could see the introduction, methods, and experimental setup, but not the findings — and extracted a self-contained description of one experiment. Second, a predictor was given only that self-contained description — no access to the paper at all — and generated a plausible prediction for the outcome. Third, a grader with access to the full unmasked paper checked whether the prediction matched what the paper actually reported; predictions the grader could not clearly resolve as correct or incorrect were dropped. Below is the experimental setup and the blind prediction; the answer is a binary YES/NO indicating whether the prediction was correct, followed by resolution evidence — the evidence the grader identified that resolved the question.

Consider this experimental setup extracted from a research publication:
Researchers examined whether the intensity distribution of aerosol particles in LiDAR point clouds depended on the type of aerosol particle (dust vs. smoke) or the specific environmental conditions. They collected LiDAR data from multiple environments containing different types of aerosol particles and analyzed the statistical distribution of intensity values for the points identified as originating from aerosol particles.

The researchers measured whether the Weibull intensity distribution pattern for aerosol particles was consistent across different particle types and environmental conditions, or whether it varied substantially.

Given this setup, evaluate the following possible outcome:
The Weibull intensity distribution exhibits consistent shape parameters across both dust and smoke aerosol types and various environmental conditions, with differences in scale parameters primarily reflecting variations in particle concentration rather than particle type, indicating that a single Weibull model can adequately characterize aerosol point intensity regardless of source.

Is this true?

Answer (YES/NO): NO